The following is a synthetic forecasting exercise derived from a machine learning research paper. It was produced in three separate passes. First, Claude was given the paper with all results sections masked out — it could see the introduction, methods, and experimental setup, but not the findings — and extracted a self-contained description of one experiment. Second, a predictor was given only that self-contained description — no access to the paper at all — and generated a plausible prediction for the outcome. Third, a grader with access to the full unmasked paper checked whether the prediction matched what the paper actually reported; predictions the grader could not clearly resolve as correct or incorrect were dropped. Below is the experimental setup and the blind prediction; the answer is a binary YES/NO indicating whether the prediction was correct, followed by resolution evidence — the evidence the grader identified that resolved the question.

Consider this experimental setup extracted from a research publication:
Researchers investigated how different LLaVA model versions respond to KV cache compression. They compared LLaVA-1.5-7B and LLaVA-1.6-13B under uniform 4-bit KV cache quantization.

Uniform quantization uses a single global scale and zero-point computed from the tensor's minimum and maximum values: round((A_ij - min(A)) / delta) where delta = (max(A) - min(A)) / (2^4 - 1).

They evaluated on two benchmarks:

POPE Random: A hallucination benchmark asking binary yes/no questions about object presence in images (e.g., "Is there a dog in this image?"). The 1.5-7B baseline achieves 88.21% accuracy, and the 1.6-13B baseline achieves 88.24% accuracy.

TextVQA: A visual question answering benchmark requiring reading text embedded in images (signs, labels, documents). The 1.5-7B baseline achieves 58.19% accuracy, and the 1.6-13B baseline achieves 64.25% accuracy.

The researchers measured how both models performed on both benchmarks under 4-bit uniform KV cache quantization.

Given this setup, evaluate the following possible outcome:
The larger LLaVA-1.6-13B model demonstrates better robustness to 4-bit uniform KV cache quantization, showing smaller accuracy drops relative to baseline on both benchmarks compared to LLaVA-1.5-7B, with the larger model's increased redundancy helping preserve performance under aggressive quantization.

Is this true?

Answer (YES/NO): NO